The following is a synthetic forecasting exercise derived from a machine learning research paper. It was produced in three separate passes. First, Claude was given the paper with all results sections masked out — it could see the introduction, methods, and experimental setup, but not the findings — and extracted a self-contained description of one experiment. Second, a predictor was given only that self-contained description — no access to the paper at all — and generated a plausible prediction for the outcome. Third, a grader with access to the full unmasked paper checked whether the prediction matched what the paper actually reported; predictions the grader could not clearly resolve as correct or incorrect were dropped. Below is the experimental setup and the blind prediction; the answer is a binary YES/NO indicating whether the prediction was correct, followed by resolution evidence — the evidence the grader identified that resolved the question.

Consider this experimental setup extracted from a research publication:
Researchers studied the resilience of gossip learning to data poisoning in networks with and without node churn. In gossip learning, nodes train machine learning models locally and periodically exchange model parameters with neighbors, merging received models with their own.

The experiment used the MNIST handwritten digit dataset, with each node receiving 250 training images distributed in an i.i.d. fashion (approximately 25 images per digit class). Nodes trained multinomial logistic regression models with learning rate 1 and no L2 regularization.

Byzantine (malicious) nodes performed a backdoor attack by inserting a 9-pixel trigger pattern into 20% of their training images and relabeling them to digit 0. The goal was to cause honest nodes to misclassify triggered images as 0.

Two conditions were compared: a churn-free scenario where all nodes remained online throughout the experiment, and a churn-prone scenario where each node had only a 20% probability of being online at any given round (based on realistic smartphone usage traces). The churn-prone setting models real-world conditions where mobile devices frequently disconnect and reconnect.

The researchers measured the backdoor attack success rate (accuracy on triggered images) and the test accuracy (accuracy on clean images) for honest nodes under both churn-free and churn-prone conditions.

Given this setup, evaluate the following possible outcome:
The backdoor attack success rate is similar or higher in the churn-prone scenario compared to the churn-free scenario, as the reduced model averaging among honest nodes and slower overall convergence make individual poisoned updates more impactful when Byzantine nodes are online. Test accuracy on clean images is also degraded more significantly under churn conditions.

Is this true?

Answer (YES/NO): NO